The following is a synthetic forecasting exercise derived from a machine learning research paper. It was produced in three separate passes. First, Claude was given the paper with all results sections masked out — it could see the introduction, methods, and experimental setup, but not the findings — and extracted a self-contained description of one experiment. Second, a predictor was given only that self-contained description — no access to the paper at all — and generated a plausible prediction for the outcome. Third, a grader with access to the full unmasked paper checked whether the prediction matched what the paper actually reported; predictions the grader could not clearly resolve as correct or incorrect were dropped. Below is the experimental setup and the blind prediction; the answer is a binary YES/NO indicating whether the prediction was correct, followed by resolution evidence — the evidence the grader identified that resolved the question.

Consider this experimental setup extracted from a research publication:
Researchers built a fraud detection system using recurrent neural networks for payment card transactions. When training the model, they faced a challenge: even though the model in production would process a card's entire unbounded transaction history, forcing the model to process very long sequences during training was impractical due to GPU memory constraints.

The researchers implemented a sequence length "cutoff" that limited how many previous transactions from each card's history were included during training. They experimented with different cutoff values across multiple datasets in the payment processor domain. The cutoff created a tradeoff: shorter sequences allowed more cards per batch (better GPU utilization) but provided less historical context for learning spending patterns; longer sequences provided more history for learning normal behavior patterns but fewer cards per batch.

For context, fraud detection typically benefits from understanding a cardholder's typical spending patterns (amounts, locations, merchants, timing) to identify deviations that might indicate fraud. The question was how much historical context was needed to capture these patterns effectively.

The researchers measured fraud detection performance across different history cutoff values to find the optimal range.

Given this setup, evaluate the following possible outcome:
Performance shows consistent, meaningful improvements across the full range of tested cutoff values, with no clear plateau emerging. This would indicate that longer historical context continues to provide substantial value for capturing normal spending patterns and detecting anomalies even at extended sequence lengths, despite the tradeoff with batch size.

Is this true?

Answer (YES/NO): NO